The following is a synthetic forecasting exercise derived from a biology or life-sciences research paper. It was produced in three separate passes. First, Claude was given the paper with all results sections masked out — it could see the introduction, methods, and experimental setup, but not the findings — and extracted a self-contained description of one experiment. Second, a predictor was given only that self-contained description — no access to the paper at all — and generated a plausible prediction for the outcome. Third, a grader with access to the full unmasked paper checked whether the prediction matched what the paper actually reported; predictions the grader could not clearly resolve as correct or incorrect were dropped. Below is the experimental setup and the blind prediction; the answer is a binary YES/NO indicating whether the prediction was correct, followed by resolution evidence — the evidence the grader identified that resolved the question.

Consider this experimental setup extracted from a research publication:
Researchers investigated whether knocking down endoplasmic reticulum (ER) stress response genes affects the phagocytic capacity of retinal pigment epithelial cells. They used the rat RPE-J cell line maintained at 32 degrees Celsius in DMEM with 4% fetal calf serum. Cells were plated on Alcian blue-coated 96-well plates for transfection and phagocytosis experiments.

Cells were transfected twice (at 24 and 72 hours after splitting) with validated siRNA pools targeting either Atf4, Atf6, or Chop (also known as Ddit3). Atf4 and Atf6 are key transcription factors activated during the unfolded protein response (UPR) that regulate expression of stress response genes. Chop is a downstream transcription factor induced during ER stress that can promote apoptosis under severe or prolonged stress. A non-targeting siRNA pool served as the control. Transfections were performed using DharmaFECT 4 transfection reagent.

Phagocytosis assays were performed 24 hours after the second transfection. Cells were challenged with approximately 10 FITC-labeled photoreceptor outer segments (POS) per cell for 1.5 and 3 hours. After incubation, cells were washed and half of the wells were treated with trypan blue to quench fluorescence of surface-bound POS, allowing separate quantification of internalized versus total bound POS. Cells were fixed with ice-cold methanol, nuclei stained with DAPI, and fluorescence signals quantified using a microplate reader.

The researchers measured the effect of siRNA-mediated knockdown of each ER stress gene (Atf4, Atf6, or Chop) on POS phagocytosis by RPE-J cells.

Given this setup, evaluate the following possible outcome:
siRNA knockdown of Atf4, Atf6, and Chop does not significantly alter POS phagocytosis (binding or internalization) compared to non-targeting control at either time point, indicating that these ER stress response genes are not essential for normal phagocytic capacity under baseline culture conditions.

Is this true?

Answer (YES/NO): NO